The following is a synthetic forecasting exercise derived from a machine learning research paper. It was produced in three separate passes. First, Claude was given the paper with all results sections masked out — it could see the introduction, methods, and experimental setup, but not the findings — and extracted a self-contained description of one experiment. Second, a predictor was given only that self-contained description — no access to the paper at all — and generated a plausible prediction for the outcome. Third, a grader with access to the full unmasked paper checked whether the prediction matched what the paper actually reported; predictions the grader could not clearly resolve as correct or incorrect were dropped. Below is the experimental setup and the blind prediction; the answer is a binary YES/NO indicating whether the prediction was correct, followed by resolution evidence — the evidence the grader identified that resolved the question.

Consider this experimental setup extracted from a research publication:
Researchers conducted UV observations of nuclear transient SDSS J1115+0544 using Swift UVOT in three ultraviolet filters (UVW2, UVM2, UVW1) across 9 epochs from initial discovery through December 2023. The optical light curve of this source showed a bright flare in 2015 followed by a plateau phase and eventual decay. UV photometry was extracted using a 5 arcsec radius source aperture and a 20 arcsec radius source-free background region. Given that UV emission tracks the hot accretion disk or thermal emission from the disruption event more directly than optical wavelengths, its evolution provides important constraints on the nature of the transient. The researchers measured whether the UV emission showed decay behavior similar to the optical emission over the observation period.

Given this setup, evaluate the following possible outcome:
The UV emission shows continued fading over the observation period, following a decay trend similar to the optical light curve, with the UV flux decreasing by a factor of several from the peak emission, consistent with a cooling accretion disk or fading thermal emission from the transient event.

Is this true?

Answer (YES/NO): YES